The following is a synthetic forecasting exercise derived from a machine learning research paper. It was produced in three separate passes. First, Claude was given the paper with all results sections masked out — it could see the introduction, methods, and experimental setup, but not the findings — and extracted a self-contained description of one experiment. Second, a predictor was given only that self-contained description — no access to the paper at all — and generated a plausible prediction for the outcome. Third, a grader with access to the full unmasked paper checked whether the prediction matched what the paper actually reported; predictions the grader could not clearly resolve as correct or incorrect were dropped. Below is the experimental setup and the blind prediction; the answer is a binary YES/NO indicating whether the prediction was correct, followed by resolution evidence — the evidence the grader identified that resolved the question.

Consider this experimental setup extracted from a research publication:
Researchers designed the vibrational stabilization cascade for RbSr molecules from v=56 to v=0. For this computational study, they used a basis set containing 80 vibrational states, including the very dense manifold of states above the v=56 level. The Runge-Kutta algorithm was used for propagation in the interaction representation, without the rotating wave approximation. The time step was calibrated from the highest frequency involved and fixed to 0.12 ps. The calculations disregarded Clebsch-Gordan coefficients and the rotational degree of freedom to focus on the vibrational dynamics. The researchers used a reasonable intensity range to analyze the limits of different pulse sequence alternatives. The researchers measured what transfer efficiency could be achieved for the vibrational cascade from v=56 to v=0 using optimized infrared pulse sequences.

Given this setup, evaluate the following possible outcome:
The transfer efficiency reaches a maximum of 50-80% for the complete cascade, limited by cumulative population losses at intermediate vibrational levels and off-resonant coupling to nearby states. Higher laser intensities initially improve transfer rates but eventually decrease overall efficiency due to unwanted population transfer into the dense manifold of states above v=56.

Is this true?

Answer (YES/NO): NO